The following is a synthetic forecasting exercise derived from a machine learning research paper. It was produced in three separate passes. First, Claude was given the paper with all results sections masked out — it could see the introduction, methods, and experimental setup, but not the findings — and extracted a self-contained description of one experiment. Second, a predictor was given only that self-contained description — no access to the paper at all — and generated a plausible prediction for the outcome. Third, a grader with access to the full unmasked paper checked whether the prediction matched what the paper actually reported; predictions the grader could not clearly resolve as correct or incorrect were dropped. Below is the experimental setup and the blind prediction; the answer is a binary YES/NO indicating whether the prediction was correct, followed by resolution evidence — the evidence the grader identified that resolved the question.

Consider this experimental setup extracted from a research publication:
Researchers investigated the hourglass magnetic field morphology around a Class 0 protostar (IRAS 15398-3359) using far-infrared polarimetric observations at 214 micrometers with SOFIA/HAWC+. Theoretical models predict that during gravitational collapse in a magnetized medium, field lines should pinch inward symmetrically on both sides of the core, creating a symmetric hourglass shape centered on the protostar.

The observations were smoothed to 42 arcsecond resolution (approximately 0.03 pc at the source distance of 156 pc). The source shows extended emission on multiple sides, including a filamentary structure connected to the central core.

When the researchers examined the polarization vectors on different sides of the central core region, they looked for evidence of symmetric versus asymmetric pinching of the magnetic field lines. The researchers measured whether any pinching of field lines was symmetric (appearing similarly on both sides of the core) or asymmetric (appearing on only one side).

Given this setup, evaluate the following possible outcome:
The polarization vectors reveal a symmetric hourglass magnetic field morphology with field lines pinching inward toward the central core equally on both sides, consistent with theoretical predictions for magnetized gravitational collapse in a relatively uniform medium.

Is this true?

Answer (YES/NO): NO